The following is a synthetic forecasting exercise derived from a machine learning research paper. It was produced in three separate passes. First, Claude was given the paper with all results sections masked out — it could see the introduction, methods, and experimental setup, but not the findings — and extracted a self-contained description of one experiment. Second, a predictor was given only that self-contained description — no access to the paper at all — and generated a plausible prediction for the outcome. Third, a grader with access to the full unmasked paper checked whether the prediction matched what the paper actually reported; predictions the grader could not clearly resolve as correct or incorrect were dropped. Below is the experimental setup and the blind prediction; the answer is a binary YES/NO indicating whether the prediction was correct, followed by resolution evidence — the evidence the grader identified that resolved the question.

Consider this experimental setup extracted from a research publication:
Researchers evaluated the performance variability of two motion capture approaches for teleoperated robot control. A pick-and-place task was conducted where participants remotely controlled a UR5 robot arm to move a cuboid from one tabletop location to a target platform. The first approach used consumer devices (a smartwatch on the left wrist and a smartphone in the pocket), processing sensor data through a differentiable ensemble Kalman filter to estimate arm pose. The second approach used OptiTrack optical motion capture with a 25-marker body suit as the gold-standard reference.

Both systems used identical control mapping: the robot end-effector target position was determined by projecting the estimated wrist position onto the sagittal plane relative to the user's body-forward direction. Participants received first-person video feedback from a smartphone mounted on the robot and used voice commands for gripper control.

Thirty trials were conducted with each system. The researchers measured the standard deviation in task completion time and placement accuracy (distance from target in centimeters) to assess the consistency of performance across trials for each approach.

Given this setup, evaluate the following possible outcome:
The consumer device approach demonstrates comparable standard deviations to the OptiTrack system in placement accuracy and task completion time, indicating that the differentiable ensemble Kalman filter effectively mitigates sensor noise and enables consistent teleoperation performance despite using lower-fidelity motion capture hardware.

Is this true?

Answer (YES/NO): NO